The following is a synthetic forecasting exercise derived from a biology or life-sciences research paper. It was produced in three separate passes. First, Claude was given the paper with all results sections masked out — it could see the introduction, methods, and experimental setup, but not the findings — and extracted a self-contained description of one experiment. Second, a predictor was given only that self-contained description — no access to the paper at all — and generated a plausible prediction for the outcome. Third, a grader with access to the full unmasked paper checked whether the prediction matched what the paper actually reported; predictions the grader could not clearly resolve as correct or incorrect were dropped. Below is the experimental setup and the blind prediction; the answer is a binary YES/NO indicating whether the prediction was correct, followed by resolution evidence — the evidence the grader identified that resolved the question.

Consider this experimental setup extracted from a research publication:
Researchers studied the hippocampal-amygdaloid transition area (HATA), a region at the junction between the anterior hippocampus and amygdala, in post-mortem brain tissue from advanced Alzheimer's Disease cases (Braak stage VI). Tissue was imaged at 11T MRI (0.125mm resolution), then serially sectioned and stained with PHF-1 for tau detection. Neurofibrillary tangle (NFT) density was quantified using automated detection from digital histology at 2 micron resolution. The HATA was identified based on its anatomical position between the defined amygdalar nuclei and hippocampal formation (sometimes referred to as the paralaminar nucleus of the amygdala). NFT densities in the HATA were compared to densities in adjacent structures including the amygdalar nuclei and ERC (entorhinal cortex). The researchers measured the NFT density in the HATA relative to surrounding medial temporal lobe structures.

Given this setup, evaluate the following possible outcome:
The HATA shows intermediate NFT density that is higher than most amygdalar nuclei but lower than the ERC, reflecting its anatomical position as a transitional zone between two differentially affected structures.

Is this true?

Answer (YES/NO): NO